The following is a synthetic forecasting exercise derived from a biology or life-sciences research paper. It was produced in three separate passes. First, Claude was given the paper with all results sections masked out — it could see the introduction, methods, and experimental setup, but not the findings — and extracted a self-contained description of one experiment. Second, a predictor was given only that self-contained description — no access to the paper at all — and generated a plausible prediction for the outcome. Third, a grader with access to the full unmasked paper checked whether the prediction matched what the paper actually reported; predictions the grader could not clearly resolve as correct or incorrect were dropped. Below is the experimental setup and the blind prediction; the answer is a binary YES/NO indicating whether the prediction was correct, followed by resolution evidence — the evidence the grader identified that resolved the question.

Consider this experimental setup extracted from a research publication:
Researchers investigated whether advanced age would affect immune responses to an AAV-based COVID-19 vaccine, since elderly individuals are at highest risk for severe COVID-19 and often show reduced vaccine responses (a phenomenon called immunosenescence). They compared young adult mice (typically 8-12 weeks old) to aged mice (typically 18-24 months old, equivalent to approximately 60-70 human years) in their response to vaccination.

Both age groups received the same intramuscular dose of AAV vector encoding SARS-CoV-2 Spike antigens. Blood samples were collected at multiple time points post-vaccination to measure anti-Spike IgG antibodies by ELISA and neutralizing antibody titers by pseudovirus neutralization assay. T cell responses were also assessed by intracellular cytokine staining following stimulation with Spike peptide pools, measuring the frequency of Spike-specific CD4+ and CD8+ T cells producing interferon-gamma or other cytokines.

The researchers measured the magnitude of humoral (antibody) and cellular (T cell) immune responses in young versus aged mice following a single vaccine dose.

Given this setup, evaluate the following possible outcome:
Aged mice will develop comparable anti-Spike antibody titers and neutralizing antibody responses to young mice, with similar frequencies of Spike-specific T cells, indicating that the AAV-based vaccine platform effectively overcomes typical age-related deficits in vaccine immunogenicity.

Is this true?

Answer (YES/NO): NO